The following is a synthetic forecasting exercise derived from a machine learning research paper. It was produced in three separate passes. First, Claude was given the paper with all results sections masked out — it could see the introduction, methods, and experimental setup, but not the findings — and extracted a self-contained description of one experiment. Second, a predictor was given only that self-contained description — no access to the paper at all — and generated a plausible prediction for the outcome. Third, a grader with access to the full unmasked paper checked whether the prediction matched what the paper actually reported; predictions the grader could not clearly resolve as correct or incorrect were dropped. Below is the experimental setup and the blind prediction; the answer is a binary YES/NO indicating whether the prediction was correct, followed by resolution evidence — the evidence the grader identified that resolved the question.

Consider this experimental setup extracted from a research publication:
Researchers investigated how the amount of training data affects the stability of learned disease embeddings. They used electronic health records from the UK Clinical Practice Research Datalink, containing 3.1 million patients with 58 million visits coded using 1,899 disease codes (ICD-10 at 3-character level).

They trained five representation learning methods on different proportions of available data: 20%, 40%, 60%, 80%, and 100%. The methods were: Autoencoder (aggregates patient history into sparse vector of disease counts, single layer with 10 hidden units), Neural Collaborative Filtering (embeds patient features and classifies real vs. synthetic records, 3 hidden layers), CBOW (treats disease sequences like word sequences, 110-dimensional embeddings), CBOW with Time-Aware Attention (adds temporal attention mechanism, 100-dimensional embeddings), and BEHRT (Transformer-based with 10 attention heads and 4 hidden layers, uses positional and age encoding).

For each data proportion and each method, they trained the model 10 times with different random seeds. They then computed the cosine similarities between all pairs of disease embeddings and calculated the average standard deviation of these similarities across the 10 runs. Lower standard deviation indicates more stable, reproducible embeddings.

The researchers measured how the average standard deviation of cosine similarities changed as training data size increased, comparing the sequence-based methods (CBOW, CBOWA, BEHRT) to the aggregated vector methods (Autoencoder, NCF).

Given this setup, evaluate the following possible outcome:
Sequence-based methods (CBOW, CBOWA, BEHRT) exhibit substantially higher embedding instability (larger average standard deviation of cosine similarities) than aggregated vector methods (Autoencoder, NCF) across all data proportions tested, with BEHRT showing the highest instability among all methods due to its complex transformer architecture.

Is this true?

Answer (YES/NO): NO